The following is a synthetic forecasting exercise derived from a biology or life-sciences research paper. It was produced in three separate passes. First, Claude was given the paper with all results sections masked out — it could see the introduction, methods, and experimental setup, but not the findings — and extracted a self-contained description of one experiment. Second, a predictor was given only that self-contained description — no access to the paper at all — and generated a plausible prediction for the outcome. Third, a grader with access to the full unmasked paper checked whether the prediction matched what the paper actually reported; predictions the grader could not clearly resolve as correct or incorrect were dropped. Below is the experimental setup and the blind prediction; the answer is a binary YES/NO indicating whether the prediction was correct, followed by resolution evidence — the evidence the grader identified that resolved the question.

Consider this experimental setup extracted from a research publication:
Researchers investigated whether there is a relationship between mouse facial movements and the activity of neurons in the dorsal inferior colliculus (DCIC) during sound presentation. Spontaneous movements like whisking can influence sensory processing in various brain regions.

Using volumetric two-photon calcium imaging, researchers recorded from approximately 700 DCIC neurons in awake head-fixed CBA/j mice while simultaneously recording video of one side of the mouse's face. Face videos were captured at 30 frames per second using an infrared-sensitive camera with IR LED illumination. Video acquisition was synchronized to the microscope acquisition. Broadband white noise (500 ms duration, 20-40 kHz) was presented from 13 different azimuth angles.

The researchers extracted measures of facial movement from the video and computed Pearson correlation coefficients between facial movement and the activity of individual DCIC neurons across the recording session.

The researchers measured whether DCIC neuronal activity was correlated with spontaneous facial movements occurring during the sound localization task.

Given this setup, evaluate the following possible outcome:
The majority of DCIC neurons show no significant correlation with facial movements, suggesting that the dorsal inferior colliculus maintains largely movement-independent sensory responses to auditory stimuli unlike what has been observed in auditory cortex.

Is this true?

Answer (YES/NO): YES